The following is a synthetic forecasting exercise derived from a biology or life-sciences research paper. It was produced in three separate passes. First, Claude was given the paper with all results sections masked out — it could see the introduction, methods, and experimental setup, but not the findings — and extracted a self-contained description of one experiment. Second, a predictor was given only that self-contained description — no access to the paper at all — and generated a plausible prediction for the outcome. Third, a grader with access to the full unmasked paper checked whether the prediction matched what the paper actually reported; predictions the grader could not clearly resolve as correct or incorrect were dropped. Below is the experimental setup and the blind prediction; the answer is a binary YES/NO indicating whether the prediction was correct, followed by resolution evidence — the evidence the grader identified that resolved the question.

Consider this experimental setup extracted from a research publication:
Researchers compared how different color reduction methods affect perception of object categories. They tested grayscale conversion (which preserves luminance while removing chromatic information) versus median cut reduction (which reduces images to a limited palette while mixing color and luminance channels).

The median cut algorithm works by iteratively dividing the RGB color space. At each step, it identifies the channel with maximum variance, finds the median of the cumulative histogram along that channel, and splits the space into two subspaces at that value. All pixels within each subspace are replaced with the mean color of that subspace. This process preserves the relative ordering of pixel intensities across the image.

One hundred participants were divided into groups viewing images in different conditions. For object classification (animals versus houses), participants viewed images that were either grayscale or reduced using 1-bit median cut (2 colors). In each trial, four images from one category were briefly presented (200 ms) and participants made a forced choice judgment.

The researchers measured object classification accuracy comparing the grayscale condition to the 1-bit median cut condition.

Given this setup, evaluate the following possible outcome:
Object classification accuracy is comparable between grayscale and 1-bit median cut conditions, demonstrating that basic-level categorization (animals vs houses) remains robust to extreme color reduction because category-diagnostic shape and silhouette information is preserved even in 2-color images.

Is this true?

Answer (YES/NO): YES